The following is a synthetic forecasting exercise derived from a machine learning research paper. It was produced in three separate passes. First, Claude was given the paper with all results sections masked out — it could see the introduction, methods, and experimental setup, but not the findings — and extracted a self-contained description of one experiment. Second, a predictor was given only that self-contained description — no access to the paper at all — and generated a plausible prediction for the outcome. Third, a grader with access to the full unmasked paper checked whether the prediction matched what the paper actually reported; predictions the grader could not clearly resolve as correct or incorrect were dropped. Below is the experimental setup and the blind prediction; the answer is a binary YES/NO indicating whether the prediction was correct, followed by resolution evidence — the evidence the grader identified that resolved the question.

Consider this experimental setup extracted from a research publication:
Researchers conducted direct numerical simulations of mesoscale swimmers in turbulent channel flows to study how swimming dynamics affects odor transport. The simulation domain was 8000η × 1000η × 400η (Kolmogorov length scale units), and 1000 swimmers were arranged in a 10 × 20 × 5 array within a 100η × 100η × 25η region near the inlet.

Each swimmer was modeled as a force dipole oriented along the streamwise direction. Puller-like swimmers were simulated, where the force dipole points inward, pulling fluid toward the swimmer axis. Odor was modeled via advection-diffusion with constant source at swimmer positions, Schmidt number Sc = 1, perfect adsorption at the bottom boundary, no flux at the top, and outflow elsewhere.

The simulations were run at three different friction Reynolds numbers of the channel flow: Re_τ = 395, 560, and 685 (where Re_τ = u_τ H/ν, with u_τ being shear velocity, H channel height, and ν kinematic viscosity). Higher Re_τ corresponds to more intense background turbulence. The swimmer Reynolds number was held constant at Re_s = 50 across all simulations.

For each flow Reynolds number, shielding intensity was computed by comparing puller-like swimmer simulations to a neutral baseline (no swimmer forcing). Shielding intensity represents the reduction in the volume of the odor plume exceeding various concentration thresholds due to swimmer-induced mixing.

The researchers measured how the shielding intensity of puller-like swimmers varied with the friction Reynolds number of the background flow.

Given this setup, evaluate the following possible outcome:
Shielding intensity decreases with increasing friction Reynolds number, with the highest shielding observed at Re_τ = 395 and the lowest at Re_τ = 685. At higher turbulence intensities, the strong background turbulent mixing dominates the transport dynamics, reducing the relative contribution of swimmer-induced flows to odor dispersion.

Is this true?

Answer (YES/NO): YES